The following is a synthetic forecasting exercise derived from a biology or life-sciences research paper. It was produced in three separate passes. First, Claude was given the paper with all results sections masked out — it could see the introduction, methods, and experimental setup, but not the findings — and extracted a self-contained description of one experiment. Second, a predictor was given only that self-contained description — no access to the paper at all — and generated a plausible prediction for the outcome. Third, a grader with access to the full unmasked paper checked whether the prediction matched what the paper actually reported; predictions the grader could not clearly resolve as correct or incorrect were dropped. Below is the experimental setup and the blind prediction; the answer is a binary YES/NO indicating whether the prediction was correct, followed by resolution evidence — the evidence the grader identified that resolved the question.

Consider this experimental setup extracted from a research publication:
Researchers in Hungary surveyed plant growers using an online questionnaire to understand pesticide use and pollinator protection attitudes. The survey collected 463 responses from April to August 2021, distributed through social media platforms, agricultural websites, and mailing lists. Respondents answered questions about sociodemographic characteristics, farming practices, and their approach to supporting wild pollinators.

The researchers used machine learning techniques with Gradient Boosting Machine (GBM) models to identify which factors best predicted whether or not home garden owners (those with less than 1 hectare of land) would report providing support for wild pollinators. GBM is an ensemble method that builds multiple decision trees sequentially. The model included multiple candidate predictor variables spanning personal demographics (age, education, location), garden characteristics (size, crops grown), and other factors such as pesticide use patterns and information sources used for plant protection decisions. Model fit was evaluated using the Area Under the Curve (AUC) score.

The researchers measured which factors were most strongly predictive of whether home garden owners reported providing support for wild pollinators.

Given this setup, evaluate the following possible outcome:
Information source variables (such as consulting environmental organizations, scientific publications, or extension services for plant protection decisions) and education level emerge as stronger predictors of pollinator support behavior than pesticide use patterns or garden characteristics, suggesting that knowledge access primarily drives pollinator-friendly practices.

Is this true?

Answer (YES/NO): NO